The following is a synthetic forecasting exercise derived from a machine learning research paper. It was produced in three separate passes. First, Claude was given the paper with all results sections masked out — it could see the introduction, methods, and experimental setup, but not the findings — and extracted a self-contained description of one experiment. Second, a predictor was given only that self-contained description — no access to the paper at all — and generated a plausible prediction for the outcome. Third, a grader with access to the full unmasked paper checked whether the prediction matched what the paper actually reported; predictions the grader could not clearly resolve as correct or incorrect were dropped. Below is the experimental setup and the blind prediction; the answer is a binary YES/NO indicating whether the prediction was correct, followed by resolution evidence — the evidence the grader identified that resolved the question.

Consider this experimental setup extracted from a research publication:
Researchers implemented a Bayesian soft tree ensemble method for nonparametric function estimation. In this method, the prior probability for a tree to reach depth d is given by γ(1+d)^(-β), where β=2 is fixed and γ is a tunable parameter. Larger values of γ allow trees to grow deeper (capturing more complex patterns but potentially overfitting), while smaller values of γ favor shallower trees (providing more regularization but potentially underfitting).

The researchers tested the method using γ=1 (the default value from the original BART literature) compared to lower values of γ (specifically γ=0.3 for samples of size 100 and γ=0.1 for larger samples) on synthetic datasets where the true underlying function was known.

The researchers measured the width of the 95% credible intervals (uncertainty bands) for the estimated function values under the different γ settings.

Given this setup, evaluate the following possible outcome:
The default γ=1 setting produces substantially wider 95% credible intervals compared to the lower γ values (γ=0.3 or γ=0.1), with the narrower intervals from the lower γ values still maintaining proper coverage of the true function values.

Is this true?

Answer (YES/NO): YES